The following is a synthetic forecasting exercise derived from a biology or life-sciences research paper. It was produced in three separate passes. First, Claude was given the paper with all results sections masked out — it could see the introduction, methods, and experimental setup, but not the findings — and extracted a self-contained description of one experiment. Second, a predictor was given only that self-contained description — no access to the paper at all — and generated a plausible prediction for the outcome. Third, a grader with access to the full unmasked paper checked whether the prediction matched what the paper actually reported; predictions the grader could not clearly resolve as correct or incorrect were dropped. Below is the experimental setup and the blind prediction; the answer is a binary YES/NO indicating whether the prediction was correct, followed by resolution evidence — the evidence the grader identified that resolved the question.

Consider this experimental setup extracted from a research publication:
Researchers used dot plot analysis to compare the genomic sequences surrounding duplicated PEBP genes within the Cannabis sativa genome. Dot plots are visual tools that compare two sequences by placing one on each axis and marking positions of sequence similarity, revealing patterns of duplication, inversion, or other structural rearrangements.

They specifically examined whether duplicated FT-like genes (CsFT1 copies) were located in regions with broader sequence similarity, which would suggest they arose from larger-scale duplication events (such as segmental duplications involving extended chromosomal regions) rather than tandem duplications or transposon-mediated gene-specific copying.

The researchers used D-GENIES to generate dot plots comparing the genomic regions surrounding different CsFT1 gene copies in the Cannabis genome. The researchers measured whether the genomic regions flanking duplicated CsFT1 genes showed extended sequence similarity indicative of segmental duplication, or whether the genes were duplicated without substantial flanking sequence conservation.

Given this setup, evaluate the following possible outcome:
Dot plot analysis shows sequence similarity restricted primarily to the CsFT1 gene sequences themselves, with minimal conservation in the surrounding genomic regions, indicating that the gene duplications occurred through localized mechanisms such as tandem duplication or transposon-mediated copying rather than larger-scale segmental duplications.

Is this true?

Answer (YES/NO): NO